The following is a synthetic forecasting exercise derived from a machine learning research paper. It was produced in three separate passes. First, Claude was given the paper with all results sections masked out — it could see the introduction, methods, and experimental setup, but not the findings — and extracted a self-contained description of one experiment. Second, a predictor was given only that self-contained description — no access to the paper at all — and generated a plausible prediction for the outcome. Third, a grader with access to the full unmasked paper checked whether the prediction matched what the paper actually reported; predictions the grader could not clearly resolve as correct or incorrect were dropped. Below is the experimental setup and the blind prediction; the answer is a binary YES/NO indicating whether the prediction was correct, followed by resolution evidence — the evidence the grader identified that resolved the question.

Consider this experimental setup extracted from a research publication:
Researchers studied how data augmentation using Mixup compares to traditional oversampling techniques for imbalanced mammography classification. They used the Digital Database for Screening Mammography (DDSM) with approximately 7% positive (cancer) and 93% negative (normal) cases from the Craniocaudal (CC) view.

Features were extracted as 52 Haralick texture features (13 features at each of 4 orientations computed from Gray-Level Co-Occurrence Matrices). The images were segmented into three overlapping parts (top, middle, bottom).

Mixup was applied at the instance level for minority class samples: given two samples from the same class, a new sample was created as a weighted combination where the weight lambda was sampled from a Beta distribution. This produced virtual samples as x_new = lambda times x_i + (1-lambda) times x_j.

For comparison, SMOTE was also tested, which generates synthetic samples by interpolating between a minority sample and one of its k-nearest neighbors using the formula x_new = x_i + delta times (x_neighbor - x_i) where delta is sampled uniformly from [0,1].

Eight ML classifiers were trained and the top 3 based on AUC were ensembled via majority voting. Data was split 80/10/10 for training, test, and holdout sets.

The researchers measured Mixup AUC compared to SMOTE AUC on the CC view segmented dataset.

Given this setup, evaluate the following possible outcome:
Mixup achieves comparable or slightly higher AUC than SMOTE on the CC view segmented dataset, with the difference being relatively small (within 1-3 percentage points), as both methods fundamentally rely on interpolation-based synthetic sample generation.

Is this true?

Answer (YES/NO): NO